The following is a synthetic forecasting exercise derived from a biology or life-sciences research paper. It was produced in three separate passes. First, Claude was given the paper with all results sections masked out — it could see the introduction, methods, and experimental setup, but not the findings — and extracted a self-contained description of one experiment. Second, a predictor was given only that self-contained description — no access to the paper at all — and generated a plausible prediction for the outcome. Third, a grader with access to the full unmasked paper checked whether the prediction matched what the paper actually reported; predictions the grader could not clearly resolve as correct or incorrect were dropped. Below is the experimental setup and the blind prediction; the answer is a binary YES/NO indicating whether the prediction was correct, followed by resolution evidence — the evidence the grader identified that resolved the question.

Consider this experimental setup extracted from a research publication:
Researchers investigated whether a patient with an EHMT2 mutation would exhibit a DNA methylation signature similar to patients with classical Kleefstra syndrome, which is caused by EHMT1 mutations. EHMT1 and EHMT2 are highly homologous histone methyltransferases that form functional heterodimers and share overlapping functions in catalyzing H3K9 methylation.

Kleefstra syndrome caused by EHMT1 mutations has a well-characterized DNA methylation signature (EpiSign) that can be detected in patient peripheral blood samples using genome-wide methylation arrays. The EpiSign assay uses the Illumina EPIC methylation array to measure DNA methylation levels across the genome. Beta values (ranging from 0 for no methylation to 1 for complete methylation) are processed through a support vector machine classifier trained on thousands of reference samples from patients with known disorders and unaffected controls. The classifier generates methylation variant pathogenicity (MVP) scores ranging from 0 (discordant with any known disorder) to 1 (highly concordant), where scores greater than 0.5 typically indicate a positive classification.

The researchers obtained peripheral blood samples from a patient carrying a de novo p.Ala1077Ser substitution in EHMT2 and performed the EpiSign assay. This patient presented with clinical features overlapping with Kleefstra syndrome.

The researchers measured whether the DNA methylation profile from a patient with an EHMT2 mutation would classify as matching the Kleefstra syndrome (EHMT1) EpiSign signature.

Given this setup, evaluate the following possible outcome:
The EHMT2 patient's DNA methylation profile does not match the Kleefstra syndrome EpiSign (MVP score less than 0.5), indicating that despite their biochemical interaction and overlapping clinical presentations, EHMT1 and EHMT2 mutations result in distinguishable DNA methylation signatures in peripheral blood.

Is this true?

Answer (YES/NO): NO